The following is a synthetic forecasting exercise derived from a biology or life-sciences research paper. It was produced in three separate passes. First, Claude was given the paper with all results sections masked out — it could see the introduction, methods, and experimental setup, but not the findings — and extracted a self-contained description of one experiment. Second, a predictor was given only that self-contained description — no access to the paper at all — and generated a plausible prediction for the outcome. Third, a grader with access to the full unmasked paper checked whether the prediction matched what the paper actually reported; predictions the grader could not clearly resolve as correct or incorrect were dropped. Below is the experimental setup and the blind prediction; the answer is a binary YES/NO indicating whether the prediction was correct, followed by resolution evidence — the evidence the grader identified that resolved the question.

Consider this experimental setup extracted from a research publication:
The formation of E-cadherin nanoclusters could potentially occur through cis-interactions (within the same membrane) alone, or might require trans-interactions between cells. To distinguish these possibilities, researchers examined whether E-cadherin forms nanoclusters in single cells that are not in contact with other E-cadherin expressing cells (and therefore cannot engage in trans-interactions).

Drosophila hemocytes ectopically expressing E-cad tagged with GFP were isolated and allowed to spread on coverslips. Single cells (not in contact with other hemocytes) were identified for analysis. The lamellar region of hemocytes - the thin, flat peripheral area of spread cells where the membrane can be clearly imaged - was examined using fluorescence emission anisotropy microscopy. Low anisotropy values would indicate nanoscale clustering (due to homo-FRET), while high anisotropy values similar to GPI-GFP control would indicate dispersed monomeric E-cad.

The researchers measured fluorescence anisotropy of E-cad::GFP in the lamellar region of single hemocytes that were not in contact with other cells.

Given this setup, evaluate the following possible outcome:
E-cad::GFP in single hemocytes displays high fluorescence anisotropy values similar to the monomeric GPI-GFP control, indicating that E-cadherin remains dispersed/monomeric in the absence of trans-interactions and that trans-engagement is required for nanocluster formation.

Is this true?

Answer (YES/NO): NO